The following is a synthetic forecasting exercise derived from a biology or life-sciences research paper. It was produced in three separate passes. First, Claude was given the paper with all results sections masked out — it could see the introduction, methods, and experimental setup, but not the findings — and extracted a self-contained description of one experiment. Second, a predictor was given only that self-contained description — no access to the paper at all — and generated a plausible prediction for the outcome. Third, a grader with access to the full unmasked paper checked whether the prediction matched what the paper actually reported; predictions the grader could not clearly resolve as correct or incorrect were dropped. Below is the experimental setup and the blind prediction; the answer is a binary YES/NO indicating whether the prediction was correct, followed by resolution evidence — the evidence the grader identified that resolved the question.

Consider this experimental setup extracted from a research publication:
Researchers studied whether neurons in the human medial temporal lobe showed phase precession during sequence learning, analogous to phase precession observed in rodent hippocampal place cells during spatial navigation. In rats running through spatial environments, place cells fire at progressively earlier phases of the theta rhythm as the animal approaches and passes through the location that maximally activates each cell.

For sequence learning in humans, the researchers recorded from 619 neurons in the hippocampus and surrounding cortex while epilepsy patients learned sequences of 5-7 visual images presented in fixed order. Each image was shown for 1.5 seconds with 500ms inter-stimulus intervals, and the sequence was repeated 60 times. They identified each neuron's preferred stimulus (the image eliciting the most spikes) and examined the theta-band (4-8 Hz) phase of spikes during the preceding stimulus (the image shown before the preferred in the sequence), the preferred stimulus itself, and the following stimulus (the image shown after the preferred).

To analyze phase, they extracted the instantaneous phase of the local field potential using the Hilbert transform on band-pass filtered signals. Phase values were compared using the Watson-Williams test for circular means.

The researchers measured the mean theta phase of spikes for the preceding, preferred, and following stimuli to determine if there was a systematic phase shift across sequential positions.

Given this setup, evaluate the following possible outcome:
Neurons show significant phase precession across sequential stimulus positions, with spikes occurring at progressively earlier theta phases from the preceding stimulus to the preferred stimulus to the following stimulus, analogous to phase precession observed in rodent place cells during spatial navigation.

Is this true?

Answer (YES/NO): YES